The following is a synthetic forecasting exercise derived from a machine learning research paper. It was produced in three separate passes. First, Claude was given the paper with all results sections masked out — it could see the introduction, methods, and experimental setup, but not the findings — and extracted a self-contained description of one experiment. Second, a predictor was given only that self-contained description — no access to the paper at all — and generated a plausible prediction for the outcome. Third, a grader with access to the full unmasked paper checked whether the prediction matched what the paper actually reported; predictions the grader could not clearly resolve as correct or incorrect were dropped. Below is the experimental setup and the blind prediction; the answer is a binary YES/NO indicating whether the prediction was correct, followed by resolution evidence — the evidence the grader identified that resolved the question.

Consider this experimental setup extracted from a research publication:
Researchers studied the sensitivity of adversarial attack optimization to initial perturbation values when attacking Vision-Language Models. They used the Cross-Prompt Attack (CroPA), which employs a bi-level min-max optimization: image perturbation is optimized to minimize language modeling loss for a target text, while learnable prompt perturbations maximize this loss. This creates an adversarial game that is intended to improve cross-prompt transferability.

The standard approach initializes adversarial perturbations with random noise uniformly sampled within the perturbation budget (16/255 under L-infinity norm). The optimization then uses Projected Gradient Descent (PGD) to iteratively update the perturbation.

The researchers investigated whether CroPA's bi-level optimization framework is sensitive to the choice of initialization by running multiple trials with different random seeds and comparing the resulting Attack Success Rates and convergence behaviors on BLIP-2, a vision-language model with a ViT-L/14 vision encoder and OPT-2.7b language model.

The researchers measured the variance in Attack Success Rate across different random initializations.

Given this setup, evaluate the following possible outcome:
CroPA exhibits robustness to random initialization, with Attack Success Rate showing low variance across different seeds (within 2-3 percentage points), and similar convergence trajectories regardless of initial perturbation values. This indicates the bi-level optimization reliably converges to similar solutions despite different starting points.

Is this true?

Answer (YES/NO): NO